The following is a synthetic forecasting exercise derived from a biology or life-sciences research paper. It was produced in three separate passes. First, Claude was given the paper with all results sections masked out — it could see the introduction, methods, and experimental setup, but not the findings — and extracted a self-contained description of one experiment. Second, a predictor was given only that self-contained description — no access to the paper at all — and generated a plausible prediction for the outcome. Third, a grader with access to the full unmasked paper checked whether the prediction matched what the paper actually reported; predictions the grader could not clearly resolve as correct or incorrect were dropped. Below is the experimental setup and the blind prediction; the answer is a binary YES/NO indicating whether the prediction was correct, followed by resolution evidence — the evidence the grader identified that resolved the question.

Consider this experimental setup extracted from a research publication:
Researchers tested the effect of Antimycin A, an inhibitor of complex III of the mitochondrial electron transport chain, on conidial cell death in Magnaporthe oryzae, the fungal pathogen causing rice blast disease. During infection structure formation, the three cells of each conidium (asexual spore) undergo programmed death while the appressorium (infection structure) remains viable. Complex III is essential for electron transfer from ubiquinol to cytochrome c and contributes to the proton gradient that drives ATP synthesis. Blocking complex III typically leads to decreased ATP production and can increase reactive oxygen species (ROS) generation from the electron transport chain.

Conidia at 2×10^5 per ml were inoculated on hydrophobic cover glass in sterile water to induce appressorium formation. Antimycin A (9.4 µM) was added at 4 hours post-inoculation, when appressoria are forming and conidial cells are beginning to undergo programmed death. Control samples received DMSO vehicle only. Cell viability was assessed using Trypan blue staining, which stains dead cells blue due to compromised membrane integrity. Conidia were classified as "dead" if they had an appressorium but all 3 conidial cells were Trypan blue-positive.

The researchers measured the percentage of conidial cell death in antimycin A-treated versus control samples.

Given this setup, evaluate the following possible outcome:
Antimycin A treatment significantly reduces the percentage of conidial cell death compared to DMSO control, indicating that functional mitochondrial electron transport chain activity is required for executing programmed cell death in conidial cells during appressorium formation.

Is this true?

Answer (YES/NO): YES